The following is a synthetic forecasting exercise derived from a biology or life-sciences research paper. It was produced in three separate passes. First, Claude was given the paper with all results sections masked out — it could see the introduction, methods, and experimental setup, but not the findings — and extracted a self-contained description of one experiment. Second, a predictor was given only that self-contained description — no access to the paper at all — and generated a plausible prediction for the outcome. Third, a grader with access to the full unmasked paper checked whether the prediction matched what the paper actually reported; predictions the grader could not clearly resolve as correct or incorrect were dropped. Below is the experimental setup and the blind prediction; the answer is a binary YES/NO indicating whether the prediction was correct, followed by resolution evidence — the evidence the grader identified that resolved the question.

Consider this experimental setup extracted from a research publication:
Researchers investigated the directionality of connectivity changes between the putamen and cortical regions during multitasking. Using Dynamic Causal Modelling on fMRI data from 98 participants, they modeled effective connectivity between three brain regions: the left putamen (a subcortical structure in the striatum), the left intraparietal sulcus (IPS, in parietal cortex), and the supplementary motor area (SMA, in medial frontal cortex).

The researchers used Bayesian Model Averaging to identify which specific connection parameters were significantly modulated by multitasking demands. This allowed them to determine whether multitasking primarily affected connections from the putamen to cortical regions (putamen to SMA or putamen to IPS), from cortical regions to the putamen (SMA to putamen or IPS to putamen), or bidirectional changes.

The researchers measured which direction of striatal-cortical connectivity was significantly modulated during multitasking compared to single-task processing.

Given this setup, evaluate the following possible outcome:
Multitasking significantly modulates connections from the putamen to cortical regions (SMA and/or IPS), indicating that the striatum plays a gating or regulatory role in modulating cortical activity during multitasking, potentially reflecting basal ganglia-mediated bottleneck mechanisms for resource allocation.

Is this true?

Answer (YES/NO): YES